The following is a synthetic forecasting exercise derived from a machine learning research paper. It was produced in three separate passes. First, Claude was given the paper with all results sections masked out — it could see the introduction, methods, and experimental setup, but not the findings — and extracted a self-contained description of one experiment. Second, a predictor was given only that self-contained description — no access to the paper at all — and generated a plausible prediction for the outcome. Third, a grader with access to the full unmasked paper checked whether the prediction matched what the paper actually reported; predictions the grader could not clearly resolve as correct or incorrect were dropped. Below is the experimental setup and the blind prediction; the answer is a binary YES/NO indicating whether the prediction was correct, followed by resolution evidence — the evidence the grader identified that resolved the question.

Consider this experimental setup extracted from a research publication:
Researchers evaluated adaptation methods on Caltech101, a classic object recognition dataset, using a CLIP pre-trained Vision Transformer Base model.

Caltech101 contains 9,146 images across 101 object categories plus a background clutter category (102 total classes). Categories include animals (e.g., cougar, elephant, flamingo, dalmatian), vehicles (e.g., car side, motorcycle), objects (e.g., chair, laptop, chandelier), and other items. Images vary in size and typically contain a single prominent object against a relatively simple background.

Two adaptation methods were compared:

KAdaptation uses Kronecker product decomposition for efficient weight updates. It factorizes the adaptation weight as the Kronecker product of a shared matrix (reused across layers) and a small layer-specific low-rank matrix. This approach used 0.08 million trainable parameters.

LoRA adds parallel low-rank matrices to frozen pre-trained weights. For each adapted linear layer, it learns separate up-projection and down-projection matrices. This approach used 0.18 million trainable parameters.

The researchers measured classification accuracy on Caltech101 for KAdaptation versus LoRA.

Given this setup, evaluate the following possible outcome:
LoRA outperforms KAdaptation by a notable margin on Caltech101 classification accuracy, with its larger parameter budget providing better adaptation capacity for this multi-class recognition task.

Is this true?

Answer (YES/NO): NO